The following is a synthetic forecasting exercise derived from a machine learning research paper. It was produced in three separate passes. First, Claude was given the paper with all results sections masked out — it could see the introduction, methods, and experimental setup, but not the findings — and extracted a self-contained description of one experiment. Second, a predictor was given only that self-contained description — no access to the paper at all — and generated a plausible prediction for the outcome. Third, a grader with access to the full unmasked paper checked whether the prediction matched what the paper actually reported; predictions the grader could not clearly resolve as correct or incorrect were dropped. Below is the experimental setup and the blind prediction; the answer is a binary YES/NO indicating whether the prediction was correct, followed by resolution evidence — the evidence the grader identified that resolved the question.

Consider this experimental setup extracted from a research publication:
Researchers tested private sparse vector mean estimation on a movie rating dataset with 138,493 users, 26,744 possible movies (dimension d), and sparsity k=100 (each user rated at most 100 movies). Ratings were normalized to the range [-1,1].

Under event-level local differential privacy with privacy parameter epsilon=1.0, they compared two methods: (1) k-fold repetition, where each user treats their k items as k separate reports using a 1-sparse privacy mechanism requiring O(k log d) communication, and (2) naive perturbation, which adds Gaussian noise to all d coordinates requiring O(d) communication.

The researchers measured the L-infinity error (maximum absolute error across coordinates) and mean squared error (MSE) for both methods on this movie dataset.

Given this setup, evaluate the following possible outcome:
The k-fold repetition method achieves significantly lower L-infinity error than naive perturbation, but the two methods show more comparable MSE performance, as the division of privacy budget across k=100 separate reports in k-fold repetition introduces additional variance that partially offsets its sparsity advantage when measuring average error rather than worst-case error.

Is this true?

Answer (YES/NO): NO